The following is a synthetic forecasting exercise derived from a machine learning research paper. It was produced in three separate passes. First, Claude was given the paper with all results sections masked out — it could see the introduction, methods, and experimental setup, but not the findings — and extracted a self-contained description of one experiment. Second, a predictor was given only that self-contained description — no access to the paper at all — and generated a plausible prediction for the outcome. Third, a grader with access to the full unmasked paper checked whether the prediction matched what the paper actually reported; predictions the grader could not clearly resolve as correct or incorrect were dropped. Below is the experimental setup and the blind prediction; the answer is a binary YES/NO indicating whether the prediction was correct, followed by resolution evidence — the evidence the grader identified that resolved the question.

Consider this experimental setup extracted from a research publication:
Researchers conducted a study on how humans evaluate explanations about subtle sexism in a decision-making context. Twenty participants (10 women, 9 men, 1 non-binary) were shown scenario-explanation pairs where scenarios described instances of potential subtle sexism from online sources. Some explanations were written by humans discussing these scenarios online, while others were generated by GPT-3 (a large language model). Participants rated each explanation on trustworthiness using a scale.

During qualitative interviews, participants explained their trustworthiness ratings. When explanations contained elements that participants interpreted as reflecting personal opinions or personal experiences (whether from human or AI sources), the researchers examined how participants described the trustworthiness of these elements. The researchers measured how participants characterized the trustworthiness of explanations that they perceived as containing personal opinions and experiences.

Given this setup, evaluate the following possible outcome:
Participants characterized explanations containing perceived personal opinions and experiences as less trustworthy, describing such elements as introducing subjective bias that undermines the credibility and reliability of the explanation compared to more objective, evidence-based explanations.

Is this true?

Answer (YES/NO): NO